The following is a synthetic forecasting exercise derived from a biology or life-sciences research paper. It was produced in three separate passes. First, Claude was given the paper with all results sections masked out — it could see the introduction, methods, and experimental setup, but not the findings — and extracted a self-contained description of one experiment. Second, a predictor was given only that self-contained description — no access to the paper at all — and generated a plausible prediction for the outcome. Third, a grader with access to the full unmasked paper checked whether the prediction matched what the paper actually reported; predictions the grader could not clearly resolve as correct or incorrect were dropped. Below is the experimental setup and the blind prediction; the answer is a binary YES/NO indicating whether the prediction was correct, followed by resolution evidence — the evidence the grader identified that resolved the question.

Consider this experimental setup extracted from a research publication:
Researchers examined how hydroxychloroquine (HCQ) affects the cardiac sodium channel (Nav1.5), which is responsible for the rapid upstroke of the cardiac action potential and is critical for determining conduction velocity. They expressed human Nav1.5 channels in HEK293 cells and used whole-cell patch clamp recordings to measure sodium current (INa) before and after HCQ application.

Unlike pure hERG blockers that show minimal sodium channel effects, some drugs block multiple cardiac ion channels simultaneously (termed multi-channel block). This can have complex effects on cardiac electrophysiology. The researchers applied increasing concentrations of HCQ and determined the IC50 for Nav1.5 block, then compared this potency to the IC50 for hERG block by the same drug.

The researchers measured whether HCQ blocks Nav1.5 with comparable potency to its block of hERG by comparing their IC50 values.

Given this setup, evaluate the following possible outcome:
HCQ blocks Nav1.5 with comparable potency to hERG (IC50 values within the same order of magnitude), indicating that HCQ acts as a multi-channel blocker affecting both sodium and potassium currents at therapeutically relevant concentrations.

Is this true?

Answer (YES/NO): NO